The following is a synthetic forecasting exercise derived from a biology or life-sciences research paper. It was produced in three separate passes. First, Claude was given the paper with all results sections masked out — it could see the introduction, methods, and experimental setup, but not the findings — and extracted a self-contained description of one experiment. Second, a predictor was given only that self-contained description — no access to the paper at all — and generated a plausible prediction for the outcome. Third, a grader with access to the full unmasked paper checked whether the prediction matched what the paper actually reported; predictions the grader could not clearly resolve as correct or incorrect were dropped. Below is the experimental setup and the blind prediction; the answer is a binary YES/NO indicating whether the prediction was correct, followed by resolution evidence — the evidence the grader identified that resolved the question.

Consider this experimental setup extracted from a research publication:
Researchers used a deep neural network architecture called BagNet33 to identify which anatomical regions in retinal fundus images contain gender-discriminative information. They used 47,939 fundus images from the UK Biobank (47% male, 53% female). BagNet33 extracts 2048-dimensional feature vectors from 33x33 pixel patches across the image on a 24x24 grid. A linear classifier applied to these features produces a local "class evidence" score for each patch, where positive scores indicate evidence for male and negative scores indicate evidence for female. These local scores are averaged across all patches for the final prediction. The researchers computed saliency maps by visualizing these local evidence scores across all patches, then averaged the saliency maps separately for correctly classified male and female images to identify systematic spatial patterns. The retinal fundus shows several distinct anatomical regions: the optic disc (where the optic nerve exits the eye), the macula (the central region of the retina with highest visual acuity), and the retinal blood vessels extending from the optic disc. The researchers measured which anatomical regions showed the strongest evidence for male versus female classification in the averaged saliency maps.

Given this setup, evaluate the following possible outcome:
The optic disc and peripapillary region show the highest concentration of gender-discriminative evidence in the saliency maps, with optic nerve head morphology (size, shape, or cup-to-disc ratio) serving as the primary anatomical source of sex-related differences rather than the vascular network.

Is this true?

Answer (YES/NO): NO